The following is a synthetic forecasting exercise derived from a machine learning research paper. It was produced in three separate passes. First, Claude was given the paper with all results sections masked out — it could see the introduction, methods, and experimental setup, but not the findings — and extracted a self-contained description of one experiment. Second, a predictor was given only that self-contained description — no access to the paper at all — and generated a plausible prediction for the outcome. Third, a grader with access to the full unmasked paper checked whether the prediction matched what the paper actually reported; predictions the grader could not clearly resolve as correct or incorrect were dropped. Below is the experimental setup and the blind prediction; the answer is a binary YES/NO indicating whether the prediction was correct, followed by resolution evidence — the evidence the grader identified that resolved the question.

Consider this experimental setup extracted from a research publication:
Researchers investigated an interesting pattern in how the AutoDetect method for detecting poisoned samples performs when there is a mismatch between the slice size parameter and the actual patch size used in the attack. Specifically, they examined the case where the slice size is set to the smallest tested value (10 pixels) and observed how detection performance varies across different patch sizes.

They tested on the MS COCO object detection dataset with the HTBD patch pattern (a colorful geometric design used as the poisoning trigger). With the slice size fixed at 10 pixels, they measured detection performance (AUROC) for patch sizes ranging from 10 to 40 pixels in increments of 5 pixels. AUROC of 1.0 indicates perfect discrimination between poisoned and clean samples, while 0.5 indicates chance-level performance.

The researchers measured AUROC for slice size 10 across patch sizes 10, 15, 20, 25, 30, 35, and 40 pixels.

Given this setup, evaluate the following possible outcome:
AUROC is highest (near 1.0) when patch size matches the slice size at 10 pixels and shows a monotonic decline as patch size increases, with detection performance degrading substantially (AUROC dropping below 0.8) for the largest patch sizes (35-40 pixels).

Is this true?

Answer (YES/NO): NO